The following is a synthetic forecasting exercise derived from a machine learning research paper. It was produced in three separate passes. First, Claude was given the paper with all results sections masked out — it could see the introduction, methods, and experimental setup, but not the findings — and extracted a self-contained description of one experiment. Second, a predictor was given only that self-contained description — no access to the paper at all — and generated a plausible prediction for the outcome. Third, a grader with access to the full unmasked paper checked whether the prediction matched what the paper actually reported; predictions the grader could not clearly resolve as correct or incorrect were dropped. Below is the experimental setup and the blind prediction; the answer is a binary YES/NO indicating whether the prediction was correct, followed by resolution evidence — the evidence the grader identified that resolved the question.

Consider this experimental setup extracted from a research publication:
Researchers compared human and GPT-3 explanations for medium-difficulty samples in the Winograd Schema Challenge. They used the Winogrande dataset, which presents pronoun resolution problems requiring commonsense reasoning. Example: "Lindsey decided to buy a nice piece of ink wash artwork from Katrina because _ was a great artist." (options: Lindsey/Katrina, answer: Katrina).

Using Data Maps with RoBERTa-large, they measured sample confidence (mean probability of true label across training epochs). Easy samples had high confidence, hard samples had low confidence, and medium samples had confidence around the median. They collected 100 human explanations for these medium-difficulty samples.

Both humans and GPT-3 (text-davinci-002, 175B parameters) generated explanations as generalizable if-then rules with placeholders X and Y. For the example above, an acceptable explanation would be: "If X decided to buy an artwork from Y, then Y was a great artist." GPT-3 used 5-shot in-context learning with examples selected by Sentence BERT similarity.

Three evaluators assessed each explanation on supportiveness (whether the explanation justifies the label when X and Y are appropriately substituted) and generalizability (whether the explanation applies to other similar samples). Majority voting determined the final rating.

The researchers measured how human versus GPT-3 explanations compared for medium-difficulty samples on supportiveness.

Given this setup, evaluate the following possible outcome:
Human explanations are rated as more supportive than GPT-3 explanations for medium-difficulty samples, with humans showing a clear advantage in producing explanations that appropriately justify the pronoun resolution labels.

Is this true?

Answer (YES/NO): NO